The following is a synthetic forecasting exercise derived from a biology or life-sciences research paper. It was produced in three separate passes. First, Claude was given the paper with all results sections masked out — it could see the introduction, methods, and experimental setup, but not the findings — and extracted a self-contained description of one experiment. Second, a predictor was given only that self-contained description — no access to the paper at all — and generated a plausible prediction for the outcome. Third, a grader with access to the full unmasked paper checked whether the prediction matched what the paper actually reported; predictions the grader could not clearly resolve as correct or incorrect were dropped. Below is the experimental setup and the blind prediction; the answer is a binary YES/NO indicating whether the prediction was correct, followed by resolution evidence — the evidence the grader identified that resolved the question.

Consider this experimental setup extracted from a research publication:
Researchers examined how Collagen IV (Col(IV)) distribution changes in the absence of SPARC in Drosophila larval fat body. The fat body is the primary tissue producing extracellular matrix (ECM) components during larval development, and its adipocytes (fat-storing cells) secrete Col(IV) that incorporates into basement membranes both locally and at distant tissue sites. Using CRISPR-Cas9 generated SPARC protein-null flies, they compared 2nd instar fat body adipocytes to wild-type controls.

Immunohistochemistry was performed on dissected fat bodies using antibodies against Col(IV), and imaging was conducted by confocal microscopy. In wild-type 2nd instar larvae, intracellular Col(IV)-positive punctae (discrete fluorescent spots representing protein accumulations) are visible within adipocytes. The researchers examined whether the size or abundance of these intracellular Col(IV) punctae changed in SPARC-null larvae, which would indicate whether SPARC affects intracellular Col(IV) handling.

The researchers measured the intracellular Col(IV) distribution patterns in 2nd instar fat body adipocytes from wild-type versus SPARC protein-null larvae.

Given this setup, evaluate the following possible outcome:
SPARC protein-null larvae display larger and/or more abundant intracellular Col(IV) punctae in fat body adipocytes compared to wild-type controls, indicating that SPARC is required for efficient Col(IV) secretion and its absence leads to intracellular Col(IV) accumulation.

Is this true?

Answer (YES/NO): YES